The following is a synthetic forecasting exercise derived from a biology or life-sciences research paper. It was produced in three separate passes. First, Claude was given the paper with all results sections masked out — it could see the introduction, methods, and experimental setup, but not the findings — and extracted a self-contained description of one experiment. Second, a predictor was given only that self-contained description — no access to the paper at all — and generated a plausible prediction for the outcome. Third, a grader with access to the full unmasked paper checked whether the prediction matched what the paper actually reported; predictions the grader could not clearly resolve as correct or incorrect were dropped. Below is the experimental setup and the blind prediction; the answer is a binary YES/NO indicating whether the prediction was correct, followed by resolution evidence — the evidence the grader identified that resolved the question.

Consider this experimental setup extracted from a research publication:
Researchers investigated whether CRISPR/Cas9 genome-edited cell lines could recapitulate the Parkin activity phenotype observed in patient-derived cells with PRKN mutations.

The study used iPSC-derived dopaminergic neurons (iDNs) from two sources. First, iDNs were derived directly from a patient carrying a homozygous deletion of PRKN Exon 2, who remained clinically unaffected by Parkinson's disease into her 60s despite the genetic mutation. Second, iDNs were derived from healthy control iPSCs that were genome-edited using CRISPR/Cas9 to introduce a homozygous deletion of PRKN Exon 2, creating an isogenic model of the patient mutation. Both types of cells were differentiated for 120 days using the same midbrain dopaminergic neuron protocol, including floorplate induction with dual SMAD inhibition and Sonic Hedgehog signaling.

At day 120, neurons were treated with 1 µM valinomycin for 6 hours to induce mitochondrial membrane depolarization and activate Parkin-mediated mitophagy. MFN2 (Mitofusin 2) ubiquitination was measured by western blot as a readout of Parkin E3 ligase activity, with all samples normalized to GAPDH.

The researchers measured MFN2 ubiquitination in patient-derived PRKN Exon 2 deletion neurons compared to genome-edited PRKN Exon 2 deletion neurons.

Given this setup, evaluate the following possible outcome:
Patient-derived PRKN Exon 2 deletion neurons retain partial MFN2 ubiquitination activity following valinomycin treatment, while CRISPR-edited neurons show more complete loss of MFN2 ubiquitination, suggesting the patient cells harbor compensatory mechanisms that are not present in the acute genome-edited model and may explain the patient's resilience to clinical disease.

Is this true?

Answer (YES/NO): NO